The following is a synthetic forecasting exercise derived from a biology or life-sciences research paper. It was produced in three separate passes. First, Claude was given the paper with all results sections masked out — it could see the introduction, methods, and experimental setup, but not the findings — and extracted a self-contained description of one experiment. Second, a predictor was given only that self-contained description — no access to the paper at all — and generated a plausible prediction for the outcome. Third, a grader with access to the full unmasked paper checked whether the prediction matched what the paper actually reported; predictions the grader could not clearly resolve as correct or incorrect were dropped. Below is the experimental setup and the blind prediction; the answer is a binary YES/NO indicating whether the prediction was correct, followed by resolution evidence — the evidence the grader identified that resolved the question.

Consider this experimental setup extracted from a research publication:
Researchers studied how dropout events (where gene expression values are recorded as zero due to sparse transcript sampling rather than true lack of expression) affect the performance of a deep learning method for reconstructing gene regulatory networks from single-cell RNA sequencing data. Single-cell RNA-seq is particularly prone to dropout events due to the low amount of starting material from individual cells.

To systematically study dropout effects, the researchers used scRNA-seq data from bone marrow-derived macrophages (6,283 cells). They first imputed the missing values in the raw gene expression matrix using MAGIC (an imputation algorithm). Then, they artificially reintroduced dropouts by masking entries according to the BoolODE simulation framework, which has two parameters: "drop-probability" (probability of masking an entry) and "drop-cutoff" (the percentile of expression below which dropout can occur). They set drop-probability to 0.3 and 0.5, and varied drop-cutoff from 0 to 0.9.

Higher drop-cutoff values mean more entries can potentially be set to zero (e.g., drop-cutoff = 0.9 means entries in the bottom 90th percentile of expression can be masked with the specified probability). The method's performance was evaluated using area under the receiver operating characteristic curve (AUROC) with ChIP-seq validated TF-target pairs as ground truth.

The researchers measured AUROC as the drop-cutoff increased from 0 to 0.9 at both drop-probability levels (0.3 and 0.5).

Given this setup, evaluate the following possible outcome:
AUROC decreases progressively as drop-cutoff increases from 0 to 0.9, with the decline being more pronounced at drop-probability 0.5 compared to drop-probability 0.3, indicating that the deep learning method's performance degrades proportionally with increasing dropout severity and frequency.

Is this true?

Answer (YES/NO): NO